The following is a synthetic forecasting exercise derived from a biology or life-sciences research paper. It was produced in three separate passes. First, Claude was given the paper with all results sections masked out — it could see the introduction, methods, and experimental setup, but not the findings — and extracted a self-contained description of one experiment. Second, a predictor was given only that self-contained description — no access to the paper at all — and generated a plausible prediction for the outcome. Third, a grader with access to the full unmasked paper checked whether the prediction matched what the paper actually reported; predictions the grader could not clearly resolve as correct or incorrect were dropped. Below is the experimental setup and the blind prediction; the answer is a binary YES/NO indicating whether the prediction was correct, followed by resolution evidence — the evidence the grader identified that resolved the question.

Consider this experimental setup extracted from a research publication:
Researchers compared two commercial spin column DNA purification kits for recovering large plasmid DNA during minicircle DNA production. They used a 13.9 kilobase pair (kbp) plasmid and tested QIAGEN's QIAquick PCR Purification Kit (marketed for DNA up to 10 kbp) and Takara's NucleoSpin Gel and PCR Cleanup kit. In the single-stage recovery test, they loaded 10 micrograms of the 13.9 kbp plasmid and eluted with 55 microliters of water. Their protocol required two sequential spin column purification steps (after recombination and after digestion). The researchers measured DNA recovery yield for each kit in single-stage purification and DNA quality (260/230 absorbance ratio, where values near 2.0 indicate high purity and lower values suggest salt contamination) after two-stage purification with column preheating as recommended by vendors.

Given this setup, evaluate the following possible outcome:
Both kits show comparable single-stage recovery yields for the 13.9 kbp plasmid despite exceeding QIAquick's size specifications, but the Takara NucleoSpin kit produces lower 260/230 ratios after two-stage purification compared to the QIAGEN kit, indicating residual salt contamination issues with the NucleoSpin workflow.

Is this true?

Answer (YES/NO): YES